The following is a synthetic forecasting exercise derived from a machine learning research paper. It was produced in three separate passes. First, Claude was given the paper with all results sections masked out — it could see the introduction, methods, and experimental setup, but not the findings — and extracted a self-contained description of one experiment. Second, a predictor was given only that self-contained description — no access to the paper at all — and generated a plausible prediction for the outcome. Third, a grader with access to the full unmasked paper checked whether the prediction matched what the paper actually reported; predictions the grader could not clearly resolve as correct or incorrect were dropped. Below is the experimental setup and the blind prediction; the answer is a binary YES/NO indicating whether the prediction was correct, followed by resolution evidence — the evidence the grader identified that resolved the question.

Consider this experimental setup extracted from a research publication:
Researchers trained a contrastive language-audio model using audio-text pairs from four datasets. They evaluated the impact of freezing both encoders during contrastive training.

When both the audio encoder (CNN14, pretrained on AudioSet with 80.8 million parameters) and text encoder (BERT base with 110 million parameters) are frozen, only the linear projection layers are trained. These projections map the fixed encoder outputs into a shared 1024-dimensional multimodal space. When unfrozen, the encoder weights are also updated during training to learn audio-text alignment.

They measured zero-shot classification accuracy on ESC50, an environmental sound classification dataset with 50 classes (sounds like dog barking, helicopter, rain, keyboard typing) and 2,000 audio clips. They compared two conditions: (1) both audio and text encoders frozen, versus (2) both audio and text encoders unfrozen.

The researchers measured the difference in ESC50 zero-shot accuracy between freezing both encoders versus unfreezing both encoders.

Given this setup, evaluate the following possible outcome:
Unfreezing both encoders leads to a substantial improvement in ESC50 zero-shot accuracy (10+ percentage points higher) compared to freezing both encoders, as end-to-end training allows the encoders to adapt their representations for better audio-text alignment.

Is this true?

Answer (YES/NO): YES